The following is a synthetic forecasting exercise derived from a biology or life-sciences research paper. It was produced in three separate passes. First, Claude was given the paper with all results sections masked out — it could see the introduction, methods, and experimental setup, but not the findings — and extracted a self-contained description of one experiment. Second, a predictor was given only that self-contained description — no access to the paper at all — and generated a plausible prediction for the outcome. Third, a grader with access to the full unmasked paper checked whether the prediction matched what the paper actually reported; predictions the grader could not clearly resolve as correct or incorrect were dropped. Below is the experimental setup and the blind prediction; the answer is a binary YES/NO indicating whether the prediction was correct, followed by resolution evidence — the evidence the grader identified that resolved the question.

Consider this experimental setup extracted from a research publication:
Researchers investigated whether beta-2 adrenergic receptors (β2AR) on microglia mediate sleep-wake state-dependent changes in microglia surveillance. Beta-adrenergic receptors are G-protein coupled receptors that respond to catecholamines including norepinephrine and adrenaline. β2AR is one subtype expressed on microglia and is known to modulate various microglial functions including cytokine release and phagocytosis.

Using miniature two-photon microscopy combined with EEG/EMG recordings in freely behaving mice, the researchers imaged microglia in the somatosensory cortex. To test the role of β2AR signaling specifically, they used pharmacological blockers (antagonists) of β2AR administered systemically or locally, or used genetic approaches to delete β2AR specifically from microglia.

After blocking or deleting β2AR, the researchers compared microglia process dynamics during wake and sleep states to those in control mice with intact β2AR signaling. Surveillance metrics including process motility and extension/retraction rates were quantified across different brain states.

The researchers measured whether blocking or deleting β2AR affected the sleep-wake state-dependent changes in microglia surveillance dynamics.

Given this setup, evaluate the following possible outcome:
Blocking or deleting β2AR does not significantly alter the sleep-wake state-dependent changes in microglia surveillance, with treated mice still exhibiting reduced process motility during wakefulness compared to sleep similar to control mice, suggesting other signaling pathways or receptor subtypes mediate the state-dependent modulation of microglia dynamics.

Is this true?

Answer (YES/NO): NO